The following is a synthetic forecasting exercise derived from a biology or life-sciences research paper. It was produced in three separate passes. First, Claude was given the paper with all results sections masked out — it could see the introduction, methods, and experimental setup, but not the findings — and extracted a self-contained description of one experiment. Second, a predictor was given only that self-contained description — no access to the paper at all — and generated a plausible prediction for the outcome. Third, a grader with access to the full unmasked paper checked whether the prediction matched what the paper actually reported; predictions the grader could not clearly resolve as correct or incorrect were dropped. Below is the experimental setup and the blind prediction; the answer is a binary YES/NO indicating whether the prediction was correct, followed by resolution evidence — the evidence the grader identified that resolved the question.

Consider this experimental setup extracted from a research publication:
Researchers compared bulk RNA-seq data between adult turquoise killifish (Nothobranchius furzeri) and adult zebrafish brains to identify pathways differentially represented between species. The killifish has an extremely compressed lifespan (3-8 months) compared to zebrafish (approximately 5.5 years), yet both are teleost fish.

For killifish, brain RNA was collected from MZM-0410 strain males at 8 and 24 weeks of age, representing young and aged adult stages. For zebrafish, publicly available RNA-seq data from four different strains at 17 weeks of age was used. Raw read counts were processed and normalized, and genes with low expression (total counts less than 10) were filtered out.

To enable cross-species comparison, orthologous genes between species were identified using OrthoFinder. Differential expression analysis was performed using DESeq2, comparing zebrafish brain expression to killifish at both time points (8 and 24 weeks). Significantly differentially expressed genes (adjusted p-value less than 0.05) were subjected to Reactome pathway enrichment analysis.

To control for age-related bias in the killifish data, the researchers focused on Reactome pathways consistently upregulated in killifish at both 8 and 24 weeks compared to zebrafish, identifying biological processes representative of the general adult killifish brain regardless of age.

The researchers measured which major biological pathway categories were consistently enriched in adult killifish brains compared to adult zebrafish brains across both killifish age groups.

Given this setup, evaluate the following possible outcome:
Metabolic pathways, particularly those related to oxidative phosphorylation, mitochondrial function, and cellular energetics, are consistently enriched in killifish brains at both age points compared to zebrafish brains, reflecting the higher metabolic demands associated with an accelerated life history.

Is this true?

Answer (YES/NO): YES